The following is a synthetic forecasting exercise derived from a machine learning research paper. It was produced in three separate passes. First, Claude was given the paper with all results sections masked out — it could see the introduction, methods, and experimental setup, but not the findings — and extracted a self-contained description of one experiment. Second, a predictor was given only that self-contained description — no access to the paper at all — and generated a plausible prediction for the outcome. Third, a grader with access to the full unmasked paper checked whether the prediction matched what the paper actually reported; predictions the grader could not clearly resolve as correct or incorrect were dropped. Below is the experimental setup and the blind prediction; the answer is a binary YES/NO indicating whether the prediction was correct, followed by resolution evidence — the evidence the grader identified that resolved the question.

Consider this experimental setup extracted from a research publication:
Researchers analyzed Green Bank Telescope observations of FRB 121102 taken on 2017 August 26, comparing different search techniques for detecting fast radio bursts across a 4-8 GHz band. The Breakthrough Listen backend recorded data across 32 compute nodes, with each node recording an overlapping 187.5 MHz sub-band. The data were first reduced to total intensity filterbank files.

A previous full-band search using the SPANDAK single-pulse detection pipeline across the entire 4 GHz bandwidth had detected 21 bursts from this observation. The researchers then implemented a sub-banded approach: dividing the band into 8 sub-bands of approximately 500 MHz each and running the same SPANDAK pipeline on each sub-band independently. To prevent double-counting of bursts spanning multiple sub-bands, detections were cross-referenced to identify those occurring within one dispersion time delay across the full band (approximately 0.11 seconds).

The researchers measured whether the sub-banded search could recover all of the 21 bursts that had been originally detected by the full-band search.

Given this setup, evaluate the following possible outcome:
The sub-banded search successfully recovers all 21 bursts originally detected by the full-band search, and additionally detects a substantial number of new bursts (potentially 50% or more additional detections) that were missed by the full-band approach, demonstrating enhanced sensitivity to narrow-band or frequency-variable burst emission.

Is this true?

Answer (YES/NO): YES